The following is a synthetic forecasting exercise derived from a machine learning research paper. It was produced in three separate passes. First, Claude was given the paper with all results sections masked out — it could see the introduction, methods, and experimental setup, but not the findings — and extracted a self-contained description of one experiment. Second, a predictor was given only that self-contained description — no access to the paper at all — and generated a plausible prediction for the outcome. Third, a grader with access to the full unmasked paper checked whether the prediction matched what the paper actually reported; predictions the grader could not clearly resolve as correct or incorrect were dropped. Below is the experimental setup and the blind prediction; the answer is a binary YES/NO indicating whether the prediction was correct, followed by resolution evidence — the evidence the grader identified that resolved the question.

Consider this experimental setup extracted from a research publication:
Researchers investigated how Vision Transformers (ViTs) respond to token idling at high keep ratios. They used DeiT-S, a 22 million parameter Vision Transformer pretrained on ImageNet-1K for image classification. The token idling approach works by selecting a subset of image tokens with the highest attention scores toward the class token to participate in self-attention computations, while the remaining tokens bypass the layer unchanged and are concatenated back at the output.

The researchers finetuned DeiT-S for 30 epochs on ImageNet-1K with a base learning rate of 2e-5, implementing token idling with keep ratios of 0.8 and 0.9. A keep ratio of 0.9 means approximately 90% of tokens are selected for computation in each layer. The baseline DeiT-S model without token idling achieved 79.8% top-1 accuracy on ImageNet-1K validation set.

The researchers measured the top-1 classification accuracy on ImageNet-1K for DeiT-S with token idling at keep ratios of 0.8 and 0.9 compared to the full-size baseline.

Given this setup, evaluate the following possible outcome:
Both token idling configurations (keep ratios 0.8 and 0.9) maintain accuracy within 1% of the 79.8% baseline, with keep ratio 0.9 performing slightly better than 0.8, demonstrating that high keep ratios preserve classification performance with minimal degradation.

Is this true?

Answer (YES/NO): NO